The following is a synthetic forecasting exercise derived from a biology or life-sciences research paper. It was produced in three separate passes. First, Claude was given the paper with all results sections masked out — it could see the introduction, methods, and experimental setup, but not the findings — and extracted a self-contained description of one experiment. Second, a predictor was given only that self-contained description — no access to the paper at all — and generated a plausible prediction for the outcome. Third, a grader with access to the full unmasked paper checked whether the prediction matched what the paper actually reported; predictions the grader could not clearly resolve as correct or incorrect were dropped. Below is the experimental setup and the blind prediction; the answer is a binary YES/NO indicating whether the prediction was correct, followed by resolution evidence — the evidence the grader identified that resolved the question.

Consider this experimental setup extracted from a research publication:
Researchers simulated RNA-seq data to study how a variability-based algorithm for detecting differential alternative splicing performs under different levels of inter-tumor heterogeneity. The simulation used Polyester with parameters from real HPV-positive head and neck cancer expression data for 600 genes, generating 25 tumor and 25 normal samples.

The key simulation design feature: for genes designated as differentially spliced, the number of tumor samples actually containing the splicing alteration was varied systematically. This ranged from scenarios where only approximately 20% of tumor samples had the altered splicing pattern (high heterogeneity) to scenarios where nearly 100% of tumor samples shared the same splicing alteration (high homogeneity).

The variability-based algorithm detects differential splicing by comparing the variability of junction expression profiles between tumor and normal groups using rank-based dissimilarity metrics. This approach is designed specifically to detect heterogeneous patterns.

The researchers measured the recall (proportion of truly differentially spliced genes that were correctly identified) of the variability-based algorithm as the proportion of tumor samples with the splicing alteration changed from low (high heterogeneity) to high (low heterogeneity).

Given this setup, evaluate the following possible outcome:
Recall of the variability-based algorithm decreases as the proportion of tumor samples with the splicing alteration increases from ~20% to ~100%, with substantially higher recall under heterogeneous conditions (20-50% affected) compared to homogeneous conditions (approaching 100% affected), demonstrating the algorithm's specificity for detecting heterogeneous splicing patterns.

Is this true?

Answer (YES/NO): YES